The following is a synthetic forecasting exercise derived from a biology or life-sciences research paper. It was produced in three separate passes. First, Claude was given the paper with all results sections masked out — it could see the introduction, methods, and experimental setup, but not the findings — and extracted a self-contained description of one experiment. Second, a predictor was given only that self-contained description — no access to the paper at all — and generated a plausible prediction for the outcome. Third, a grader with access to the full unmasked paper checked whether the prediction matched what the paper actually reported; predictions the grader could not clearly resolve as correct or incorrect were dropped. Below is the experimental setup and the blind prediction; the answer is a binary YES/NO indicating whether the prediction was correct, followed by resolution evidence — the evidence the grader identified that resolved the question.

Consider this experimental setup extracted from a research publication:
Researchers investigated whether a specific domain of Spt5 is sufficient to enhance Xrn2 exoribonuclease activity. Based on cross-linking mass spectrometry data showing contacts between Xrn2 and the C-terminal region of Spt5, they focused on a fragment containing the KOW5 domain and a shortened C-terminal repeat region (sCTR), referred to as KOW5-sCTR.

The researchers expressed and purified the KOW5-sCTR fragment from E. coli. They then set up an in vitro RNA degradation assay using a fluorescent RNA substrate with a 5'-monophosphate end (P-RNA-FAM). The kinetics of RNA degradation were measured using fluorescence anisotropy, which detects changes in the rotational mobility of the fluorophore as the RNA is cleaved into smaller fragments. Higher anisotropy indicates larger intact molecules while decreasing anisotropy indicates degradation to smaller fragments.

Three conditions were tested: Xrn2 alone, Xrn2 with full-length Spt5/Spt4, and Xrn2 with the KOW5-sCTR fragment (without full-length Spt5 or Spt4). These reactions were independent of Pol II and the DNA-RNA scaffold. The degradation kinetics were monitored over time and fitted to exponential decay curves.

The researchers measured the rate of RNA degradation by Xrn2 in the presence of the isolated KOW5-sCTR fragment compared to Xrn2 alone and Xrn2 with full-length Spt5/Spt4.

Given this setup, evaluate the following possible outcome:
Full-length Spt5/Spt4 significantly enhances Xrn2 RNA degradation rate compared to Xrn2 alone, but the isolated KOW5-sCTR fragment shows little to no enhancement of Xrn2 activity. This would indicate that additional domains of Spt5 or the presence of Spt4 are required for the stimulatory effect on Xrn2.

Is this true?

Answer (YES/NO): NO